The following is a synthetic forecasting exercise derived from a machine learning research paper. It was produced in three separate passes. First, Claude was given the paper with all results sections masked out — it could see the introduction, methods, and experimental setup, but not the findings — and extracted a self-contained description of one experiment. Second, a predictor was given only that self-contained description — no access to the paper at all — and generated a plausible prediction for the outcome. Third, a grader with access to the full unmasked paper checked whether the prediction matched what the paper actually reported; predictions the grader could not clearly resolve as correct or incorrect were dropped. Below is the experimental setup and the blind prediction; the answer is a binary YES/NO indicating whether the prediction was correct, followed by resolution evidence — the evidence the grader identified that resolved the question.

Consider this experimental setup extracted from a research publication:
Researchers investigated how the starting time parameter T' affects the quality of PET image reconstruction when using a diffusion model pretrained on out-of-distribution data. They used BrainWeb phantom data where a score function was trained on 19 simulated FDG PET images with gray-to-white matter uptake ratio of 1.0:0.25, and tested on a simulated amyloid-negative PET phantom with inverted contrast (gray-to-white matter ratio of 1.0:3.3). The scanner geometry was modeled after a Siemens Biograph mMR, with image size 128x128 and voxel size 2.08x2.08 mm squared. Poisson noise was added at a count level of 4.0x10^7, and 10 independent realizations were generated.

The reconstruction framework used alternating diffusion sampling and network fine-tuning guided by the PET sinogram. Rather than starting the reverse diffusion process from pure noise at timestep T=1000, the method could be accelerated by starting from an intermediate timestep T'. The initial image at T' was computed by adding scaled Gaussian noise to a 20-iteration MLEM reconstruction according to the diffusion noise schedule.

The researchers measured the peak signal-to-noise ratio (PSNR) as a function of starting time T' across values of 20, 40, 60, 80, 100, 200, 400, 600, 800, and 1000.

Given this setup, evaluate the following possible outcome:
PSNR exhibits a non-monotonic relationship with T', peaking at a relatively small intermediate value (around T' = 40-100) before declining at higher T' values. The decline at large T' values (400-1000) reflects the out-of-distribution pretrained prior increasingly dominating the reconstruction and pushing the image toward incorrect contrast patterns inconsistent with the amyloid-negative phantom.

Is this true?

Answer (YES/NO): NO